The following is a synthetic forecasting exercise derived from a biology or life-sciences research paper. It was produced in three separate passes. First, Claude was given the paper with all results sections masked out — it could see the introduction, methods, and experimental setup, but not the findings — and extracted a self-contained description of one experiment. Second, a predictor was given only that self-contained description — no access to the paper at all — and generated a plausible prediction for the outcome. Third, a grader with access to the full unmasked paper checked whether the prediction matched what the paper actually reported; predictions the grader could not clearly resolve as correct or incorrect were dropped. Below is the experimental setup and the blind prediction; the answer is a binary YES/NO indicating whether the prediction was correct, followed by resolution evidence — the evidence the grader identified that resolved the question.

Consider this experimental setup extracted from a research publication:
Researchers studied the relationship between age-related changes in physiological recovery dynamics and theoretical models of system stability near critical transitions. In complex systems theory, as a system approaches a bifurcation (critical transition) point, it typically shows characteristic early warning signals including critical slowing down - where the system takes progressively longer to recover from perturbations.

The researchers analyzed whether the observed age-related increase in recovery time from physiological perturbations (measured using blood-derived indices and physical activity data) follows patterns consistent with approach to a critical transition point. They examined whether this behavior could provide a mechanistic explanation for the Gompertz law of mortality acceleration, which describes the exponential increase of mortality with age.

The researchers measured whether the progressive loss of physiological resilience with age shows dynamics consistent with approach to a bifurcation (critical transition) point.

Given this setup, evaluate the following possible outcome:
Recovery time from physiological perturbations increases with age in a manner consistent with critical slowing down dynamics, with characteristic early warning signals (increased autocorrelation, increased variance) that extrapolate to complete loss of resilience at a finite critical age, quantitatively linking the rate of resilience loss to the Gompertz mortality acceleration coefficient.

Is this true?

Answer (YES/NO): YES